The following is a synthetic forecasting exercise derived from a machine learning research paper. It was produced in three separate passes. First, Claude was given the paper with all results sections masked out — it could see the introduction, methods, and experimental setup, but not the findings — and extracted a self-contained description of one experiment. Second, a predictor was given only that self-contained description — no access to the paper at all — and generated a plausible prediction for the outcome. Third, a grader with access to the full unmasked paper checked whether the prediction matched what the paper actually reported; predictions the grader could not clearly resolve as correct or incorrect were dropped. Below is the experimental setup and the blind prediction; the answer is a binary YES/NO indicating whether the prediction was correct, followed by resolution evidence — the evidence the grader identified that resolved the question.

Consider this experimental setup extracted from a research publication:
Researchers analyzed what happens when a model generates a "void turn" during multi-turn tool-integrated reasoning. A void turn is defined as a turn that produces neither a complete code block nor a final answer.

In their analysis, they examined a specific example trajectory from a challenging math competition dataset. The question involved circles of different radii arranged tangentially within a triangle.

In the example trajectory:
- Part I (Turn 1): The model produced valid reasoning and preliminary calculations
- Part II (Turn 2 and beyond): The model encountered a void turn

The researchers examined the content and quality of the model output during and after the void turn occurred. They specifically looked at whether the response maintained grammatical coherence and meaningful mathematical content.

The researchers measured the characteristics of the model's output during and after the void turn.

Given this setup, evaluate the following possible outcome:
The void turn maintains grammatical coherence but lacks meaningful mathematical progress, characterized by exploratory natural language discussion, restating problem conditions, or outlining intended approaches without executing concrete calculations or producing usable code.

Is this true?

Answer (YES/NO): NO